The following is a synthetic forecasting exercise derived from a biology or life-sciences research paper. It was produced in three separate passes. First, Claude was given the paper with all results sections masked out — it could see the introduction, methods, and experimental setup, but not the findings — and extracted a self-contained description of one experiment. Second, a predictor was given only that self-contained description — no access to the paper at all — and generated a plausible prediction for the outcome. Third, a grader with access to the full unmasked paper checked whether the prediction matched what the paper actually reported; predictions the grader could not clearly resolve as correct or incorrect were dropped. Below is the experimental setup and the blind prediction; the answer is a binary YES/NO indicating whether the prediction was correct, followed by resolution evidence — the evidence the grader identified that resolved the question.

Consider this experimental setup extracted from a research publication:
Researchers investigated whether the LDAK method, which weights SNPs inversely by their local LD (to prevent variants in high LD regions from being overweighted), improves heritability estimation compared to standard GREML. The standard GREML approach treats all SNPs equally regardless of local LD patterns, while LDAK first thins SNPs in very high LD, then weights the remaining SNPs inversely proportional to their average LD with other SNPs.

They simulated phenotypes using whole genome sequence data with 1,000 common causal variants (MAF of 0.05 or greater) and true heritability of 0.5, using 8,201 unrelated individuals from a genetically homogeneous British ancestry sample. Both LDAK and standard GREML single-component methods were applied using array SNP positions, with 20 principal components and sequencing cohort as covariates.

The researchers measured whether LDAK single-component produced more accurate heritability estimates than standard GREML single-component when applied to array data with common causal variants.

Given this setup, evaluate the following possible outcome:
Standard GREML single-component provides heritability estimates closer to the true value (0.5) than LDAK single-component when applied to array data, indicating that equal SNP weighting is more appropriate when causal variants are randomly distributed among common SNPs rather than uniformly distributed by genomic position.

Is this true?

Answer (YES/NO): NO